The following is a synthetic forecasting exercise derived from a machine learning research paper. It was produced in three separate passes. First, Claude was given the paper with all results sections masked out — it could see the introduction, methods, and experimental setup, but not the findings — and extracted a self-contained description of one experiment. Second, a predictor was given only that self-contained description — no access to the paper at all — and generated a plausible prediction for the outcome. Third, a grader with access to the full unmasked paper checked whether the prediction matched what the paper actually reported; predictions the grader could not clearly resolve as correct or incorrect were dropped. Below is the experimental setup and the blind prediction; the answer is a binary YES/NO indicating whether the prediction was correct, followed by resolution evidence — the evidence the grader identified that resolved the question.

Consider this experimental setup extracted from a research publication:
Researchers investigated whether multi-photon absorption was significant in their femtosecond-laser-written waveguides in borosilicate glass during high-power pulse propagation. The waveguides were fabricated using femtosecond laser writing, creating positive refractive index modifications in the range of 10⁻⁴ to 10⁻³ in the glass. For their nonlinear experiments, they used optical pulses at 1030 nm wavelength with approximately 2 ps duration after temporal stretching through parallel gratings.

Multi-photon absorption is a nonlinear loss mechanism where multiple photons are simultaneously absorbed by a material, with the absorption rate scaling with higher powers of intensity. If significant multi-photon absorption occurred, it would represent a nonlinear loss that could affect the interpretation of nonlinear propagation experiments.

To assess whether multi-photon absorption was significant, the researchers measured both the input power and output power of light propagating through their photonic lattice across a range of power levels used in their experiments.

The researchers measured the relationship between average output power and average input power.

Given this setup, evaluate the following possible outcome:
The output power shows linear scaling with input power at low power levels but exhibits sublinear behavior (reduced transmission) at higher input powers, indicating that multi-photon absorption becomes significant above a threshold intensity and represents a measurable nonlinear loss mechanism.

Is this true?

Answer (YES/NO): NO